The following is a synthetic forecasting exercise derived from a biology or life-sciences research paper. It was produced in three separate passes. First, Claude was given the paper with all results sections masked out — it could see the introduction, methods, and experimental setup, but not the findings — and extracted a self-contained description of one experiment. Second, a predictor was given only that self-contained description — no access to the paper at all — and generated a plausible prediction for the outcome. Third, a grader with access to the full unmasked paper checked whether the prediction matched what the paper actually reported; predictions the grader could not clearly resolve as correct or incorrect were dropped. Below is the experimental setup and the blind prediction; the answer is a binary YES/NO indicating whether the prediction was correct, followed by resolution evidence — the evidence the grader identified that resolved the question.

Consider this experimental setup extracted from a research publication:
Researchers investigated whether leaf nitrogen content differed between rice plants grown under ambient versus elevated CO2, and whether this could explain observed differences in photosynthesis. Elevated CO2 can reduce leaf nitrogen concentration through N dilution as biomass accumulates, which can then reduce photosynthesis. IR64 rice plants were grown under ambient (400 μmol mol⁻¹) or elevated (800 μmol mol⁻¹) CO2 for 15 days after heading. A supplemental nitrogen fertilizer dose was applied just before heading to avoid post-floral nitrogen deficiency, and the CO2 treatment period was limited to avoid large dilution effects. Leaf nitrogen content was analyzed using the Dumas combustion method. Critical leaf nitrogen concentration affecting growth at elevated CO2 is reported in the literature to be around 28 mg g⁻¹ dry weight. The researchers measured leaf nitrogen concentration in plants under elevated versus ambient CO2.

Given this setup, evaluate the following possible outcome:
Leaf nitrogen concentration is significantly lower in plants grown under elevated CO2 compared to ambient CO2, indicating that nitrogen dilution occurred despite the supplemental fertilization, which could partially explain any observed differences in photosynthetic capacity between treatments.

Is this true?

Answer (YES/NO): NO